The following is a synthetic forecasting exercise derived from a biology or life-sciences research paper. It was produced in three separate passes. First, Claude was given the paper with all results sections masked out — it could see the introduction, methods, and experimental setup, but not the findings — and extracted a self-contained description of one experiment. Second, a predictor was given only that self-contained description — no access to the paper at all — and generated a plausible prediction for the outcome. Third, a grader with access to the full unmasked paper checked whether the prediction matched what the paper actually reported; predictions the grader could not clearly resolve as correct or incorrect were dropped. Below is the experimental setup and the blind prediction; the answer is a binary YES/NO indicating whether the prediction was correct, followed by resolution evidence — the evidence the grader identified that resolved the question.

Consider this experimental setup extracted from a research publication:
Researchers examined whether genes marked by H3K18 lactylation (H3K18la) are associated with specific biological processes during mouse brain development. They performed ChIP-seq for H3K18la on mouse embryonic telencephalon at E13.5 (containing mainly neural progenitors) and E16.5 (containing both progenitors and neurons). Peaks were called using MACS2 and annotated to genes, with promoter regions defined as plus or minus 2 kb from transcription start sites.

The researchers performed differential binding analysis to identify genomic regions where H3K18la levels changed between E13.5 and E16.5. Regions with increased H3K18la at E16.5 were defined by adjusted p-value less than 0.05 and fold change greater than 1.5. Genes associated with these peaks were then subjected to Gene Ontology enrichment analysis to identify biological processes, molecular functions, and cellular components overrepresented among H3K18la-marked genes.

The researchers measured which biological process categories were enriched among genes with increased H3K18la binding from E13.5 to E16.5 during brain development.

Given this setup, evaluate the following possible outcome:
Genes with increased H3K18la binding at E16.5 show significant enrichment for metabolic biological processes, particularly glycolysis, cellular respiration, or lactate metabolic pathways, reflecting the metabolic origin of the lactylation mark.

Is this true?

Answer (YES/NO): NO